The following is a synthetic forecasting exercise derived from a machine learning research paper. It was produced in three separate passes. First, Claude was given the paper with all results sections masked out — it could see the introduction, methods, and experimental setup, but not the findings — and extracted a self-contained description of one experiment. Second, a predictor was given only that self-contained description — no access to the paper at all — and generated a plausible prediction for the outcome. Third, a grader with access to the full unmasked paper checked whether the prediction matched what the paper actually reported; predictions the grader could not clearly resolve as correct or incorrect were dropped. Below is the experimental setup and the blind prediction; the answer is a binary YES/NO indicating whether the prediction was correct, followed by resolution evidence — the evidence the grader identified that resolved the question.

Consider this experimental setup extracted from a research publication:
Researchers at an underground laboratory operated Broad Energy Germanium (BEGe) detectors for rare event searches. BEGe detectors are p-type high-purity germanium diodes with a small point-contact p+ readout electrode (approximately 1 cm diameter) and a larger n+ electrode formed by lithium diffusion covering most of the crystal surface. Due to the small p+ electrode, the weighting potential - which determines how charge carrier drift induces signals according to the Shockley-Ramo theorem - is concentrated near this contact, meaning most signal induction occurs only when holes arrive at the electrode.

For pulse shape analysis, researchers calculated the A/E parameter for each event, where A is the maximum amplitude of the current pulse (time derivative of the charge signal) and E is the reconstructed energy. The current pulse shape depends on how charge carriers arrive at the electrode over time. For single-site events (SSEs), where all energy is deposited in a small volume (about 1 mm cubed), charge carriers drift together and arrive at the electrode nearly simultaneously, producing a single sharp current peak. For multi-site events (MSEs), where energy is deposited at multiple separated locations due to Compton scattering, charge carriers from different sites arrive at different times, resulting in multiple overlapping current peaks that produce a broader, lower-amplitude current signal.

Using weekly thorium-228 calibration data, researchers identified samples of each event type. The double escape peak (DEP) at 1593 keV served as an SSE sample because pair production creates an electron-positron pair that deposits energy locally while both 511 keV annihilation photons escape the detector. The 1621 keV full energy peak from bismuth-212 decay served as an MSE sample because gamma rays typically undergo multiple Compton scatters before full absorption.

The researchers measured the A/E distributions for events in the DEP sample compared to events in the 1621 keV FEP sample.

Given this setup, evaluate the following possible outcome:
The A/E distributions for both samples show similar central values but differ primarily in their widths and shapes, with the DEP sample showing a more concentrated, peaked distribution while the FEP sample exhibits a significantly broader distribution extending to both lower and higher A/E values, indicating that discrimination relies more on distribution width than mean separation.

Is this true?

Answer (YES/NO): NO